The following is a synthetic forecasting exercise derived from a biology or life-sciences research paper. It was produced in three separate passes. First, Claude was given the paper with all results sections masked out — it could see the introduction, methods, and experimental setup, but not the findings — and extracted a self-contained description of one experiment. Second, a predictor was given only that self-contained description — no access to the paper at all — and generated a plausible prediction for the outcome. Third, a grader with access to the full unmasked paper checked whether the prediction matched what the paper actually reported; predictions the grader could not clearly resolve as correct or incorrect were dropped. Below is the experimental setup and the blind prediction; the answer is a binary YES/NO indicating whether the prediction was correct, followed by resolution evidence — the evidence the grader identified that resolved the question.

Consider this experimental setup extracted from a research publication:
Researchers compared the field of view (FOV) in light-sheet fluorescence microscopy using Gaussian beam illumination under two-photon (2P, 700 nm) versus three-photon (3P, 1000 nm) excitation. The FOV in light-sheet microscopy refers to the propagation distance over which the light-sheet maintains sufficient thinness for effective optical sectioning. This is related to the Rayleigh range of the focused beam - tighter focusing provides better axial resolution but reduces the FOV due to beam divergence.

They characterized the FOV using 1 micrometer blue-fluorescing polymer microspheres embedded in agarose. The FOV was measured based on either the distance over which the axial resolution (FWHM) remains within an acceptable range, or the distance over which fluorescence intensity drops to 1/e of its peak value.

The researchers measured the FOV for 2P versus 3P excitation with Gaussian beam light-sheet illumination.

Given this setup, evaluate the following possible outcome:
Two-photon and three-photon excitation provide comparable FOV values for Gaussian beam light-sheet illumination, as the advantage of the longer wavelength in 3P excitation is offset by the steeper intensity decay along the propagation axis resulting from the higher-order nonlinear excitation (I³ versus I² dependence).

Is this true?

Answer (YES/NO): YES